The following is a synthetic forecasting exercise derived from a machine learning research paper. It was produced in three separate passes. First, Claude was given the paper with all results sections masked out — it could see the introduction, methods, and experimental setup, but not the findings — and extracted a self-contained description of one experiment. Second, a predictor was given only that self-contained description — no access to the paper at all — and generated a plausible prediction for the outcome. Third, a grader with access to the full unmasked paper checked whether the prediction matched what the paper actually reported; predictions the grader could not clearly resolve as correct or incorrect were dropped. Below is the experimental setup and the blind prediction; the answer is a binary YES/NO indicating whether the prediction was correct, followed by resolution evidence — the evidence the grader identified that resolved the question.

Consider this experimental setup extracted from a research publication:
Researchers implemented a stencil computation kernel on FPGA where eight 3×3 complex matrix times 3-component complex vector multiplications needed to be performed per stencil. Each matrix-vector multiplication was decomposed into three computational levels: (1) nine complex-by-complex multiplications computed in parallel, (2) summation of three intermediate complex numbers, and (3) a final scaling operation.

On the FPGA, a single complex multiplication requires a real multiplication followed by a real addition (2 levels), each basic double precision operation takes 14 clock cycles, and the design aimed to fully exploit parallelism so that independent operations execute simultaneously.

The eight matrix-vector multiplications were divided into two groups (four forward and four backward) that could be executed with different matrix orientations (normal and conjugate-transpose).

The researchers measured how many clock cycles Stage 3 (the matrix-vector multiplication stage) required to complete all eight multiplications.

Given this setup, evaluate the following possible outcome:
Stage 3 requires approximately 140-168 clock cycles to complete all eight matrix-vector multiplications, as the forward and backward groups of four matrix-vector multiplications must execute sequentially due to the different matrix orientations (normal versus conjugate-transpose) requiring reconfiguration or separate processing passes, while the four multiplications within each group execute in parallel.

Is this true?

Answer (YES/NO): NO